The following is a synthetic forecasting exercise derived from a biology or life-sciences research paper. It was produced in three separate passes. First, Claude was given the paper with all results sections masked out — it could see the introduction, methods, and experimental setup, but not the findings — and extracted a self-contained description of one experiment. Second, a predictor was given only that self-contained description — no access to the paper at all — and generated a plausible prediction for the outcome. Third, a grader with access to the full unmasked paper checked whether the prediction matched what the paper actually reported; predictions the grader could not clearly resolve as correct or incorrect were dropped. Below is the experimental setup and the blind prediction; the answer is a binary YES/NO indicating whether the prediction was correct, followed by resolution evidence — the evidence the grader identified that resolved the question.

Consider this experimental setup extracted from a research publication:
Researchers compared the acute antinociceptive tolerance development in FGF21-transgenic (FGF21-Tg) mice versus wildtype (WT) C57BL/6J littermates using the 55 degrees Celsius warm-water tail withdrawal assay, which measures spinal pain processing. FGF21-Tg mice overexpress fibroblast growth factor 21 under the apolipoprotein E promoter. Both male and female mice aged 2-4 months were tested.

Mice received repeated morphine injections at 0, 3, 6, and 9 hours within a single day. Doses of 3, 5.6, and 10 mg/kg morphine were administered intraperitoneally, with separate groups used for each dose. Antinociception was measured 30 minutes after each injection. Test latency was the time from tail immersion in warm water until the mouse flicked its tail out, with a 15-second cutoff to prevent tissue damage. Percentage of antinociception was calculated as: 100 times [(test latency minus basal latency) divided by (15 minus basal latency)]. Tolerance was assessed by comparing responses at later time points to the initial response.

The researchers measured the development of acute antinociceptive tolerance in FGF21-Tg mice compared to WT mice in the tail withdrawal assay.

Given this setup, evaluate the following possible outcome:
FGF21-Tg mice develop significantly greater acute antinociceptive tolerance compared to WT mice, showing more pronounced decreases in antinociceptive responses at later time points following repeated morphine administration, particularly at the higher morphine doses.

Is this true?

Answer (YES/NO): NO